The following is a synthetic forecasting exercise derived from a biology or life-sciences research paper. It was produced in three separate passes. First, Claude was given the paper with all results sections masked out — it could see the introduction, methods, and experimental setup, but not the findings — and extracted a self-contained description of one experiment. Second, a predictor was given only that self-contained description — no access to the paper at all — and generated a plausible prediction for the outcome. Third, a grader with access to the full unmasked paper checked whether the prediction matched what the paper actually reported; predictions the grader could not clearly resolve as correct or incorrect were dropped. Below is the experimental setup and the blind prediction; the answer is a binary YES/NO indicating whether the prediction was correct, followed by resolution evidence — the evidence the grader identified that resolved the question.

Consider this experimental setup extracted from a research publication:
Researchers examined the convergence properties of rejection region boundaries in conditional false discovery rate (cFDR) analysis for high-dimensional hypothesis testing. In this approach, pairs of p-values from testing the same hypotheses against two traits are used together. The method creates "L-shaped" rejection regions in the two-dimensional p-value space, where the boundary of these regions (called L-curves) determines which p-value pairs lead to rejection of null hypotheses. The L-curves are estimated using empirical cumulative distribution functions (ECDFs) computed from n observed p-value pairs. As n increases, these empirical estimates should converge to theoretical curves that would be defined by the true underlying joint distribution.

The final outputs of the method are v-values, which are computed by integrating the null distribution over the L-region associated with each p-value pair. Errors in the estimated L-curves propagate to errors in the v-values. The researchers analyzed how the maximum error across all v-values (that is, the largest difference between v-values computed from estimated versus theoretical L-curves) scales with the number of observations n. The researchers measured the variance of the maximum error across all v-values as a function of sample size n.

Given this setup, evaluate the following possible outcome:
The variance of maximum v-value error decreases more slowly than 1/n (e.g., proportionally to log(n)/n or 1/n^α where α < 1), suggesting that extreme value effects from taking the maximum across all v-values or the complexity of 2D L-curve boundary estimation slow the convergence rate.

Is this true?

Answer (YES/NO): YES